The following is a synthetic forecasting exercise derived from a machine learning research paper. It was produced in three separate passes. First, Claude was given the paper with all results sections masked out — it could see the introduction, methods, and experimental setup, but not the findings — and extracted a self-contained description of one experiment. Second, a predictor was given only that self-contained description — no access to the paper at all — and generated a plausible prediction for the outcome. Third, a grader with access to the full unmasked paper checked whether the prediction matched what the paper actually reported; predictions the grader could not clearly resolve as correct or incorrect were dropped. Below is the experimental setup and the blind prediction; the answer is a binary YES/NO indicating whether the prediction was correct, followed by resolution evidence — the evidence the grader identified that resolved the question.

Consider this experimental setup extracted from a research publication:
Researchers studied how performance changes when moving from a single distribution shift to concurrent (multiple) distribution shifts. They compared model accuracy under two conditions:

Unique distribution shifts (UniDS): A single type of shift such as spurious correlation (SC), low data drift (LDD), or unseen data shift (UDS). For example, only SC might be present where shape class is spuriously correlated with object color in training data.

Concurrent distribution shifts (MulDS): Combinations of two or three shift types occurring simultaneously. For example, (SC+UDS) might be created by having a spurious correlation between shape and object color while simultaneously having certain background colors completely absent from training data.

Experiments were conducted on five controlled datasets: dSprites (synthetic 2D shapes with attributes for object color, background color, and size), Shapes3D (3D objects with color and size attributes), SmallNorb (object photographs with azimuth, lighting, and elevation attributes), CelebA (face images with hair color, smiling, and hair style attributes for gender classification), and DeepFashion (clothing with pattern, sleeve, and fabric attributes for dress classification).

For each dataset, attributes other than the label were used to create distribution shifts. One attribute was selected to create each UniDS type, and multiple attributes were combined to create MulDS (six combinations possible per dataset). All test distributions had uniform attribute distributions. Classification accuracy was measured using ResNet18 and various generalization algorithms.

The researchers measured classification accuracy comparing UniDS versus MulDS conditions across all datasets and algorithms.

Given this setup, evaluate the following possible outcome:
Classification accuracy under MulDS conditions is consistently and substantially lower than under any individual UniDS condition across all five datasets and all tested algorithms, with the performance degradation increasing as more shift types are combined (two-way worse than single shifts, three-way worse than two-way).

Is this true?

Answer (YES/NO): NO